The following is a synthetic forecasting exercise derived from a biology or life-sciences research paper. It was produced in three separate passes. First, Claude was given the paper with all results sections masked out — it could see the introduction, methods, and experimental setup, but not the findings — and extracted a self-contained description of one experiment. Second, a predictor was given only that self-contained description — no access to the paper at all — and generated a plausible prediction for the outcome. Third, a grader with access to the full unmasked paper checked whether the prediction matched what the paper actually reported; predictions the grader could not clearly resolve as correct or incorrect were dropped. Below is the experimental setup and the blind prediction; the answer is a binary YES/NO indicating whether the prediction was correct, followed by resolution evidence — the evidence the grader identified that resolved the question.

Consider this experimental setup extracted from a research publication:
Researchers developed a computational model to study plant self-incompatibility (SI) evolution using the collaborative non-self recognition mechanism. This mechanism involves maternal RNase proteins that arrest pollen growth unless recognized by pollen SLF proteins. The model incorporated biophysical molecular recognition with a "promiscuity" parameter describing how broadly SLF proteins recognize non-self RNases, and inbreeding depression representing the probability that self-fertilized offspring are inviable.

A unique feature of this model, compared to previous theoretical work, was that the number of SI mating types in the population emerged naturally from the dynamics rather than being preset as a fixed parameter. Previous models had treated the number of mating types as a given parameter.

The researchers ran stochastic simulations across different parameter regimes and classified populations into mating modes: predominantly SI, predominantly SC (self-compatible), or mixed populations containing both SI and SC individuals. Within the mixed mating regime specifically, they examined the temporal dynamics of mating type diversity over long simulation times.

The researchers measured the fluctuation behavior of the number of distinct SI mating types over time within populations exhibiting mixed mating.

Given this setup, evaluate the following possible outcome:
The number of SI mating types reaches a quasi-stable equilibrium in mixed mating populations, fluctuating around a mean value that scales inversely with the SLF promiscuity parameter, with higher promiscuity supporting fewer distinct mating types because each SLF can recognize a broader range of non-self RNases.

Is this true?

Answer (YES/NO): NO